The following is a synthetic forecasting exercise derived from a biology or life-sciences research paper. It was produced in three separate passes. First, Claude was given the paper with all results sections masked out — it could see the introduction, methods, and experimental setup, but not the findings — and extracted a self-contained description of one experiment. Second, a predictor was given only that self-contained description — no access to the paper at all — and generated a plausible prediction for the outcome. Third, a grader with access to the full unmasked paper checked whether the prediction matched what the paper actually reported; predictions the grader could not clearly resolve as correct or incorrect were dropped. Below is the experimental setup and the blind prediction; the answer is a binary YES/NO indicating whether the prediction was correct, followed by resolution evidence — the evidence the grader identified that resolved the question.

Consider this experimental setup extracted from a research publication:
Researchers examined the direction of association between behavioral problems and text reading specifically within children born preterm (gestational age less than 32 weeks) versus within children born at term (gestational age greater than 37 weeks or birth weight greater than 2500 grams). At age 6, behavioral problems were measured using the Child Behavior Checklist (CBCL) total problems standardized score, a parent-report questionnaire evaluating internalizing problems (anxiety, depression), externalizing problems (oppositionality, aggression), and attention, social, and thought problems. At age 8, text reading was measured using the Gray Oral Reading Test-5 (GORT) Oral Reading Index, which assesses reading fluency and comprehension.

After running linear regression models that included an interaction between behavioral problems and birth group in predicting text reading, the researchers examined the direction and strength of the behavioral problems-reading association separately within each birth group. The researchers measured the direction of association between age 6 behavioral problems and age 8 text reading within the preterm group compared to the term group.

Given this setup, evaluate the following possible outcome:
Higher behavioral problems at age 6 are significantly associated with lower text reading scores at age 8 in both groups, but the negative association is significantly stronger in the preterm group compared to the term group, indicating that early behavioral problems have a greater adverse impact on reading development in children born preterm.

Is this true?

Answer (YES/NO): NO